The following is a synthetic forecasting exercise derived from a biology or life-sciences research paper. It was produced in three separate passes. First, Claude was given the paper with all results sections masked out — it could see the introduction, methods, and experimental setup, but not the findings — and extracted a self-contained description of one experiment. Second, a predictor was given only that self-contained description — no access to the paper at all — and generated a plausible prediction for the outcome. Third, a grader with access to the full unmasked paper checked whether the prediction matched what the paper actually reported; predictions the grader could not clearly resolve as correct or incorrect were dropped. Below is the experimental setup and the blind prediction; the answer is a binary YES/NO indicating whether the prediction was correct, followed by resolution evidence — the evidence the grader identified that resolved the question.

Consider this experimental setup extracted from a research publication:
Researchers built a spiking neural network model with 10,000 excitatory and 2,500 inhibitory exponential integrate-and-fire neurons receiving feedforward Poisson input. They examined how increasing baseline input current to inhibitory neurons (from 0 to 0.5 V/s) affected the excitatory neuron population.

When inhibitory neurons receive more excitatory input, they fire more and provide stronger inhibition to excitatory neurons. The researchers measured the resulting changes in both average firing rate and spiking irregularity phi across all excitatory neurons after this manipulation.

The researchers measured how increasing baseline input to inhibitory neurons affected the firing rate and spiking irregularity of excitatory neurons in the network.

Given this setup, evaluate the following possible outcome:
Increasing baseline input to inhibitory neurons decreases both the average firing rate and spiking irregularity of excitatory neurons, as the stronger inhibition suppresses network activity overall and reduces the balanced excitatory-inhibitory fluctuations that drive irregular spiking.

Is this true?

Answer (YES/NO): NO